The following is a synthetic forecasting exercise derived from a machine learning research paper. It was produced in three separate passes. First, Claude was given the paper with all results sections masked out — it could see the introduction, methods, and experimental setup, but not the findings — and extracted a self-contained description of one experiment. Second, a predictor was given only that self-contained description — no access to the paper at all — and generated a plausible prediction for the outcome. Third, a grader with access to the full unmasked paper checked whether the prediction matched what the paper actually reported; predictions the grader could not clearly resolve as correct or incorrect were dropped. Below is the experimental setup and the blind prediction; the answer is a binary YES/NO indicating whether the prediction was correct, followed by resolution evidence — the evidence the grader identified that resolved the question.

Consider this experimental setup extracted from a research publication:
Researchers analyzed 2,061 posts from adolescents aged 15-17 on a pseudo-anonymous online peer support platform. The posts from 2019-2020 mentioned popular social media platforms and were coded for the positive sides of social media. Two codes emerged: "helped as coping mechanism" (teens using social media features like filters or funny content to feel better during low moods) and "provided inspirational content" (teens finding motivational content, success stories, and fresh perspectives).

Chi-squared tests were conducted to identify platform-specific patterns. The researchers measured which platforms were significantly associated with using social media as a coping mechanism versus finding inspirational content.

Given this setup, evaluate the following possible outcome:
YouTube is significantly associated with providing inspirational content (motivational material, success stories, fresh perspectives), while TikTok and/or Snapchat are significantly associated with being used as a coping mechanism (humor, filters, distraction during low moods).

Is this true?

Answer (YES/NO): NO